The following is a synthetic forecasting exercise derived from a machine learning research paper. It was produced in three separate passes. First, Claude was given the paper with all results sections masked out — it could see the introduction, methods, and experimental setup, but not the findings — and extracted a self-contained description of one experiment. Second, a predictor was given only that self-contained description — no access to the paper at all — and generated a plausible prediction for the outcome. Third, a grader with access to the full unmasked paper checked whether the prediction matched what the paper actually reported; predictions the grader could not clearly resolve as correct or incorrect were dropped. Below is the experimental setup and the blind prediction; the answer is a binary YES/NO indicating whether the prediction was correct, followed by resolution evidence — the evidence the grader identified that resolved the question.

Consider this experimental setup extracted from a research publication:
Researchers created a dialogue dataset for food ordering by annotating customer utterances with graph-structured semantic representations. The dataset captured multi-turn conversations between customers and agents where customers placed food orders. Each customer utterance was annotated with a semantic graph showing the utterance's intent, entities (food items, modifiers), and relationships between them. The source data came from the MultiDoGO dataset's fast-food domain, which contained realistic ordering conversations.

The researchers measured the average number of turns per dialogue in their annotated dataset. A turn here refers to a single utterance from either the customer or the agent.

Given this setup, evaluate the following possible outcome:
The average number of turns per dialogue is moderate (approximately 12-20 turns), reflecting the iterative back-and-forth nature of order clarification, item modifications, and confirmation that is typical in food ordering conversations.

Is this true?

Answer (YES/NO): YES